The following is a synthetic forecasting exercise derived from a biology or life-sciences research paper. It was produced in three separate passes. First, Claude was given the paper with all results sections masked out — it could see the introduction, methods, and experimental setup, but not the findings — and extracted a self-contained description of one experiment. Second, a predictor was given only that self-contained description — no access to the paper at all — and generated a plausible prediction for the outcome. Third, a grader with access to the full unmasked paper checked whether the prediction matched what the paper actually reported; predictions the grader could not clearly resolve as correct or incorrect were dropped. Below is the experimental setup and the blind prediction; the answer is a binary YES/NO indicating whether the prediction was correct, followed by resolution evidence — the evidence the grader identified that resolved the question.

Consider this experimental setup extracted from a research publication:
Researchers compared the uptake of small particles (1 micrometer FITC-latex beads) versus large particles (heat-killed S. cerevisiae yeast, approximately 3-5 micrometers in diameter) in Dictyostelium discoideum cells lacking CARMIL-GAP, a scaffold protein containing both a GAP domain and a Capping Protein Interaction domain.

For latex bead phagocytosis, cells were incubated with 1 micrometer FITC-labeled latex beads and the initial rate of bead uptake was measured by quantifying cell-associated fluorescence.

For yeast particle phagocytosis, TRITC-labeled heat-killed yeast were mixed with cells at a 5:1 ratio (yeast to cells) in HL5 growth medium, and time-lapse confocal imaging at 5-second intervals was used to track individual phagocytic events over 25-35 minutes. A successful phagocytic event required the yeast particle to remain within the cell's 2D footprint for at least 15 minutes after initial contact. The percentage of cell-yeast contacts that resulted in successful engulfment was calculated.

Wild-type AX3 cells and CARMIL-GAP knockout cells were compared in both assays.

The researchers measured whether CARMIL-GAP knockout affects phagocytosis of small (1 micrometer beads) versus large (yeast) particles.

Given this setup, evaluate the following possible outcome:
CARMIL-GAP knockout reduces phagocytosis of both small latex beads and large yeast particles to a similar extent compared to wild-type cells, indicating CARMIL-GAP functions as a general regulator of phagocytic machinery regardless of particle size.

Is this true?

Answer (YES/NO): NO